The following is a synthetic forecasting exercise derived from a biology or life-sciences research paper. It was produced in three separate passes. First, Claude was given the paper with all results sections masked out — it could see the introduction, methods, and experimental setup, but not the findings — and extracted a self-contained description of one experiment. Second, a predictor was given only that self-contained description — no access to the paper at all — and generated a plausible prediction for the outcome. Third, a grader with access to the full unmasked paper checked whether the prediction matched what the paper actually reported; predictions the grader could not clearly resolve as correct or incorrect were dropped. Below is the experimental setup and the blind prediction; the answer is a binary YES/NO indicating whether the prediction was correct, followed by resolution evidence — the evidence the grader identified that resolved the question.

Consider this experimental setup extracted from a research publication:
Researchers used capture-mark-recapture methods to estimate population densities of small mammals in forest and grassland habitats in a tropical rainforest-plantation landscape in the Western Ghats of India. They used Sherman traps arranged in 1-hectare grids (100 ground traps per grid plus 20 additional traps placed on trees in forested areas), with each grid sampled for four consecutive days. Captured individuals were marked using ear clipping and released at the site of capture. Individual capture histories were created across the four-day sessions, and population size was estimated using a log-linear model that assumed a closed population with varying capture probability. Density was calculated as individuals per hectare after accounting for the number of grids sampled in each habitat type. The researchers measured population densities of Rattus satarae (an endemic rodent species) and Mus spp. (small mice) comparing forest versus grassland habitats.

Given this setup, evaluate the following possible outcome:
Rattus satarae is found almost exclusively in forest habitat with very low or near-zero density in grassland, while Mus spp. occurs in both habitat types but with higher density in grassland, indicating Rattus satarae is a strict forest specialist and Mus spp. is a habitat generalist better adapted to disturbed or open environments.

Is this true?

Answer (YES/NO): NO